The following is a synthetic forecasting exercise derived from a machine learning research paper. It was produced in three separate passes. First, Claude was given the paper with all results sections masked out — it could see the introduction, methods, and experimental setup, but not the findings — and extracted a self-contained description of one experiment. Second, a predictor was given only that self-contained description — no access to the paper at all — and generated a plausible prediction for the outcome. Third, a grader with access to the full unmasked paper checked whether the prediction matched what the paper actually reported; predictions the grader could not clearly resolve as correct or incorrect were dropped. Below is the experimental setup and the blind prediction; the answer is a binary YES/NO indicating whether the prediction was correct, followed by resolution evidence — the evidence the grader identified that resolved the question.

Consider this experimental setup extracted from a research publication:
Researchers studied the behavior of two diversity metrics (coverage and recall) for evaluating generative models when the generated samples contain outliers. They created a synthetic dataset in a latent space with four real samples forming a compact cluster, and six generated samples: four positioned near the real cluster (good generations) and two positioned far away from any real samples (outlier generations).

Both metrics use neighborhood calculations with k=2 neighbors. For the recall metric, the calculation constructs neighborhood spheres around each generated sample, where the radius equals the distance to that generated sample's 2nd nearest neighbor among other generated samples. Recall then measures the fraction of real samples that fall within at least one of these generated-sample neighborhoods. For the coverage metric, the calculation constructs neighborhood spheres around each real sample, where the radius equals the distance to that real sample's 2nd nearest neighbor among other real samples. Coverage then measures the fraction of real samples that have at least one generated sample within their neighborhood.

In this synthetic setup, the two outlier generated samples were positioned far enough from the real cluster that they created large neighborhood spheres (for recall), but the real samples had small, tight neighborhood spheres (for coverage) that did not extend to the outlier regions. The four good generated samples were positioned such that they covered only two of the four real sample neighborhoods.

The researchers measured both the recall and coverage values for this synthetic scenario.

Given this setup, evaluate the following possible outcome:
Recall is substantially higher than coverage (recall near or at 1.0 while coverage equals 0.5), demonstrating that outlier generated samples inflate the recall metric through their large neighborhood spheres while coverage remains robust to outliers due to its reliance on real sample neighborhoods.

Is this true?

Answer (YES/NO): YES